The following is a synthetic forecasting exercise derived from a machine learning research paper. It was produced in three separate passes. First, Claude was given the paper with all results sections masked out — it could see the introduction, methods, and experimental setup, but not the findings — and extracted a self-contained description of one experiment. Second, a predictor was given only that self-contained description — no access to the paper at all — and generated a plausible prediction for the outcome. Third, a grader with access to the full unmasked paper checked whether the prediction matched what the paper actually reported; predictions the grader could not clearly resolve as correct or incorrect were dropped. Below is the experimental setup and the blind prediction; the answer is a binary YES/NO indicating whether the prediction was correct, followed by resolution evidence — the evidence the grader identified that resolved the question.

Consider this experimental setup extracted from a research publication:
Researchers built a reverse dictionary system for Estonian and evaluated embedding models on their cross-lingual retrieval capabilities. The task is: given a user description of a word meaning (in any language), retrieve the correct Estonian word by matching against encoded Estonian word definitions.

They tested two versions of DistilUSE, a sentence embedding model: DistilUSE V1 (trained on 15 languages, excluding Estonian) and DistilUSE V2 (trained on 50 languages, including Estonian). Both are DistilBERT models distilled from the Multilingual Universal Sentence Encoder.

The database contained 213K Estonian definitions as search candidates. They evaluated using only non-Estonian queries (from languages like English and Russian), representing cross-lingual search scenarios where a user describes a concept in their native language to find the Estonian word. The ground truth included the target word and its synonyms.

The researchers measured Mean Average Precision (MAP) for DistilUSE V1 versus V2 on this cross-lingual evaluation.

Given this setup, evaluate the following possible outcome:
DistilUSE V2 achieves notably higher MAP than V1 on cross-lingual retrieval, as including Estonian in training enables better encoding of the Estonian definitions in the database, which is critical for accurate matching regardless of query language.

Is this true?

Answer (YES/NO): NO